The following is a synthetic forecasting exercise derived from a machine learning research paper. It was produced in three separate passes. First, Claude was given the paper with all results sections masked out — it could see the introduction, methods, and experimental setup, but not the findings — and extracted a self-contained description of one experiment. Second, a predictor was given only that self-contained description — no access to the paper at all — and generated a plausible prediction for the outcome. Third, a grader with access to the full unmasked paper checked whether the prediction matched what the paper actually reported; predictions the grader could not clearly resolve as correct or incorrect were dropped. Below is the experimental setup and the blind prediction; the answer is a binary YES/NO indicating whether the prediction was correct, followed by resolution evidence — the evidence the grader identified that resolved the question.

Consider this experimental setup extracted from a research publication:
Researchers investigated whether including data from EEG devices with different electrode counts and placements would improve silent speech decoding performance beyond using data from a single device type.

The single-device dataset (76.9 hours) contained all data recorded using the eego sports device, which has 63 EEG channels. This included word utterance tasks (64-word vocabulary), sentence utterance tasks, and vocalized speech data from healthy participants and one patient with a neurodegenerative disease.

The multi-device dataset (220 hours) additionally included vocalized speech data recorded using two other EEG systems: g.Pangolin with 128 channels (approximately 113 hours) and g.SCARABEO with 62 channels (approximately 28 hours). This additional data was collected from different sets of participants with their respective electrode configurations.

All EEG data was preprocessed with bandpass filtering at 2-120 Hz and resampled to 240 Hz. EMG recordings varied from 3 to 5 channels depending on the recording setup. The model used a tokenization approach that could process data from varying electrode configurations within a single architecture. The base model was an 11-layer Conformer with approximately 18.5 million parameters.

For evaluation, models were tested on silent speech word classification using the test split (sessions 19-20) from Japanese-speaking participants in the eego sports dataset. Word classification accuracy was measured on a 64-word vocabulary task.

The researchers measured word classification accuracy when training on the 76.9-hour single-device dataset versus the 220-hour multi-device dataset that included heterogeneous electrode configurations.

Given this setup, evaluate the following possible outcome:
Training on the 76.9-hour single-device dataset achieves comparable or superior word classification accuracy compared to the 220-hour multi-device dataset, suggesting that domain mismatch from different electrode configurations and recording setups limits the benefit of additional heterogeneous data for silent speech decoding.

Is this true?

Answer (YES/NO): NO